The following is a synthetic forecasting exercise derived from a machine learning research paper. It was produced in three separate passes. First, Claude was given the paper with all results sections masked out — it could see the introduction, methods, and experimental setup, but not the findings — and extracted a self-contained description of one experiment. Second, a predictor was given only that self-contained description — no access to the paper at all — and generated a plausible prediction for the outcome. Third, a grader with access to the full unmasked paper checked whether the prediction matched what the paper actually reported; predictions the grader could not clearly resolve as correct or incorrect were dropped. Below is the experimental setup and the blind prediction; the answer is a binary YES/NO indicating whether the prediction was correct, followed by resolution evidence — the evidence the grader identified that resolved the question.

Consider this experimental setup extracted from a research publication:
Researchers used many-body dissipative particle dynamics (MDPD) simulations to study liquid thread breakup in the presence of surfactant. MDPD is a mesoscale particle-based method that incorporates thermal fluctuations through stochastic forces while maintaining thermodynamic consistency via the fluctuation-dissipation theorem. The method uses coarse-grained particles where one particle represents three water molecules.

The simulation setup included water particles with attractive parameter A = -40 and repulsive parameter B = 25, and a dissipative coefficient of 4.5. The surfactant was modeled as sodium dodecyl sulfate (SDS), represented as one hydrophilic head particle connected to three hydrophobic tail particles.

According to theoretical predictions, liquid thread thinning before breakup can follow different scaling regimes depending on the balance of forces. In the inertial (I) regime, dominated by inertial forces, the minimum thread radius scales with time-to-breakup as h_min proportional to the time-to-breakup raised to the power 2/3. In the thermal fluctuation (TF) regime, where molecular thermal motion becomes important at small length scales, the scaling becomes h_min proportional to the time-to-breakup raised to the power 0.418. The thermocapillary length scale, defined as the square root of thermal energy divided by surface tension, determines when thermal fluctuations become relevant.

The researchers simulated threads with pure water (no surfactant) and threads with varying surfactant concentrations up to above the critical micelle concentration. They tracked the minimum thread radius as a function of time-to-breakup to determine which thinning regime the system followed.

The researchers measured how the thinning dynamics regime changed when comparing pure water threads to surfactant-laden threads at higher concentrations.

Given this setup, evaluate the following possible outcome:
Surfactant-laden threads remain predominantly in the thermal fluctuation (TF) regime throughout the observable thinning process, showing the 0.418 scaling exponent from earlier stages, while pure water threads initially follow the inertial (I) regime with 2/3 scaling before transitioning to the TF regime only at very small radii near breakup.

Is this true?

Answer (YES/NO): NO